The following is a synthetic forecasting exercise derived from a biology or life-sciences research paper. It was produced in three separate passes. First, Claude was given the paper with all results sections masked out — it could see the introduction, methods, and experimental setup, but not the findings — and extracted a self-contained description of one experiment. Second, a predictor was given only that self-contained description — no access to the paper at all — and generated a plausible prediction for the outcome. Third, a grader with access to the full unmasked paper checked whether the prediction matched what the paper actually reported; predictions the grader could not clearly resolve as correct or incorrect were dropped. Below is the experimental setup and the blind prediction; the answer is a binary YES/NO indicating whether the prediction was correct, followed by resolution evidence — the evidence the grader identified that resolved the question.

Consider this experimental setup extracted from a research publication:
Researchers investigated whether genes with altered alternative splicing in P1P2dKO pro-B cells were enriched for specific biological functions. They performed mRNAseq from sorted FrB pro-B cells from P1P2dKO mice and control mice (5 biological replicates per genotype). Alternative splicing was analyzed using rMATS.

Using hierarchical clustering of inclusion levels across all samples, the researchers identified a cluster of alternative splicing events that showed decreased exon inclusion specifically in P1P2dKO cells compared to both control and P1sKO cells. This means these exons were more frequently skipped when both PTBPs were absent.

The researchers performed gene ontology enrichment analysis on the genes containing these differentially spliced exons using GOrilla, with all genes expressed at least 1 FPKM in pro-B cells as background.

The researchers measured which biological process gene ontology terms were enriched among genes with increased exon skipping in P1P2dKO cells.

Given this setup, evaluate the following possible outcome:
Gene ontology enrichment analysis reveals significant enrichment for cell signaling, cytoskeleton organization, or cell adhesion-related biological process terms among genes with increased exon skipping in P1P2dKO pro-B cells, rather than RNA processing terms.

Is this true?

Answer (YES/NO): NO